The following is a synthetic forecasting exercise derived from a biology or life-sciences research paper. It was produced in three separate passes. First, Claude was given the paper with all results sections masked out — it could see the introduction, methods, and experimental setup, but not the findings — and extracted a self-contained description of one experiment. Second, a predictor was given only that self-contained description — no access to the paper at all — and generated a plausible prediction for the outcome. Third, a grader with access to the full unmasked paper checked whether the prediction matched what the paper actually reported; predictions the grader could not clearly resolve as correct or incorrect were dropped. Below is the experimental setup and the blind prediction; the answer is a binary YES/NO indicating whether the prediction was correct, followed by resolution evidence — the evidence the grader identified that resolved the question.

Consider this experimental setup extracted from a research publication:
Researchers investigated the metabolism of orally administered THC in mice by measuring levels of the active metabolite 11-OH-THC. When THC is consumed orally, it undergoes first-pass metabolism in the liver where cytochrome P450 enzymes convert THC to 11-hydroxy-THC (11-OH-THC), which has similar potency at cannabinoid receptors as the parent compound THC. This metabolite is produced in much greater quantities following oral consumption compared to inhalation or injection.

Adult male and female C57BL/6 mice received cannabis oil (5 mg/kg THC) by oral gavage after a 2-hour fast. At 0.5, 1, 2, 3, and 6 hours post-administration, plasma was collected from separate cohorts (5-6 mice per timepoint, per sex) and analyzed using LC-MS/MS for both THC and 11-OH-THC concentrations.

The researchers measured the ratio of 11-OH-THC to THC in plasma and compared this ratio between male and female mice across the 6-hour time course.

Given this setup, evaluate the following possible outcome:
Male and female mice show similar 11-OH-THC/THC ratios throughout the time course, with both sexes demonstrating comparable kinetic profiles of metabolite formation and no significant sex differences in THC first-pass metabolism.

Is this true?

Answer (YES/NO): NO